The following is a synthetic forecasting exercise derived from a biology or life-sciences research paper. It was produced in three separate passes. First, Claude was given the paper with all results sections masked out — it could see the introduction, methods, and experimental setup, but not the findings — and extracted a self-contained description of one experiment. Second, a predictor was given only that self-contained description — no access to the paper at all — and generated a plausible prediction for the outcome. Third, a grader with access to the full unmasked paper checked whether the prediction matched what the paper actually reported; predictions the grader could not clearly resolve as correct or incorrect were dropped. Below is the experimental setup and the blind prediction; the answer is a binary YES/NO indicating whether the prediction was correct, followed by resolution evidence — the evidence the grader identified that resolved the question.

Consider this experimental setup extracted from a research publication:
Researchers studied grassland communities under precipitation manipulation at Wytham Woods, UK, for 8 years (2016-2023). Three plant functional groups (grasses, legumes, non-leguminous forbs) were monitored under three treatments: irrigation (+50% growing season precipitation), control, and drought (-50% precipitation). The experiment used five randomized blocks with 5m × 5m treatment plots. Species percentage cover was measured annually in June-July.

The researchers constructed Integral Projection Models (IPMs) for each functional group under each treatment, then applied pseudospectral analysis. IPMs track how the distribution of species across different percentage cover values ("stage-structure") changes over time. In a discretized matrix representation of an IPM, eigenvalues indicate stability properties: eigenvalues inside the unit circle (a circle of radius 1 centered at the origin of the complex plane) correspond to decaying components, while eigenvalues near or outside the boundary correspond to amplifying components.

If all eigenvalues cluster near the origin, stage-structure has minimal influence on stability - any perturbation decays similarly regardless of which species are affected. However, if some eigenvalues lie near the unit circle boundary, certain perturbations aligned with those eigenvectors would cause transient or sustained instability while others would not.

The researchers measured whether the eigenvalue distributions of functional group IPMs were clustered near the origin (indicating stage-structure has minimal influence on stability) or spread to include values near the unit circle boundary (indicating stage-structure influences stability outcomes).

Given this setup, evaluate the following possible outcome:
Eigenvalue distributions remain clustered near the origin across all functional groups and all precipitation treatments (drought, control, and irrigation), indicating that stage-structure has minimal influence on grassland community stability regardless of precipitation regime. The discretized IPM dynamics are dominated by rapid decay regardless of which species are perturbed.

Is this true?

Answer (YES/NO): NO